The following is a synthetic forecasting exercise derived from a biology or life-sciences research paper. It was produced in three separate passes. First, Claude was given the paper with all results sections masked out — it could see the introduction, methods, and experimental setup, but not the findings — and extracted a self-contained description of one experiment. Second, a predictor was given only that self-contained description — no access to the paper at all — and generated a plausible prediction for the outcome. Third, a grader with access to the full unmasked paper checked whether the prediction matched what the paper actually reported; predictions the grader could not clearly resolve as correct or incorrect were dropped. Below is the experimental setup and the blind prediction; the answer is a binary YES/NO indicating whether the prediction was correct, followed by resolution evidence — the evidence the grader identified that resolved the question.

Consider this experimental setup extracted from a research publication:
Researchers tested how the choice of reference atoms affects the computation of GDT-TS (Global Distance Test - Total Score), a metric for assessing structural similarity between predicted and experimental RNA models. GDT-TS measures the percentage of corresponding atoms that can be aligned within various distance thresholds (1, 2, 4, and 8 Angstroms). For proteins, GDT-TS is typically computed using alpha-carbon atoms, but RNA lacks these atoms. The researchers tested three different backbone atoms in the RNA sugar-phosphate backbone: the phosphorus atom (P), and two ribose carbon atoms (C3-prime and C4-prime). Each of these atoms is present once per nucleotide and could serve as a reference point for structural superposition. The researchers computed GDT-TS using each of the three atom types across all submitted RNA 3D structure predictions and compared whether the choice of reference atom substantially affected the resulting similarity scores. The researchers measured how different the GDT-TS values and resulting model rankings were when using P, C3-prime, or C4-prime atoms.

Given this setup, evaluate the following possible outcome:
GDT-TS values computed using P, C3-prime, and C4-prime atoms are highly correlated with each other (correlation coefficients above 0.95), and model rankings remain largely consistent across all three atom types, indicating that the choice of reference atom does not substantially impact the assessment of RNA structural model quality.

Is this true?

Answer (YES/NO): YES